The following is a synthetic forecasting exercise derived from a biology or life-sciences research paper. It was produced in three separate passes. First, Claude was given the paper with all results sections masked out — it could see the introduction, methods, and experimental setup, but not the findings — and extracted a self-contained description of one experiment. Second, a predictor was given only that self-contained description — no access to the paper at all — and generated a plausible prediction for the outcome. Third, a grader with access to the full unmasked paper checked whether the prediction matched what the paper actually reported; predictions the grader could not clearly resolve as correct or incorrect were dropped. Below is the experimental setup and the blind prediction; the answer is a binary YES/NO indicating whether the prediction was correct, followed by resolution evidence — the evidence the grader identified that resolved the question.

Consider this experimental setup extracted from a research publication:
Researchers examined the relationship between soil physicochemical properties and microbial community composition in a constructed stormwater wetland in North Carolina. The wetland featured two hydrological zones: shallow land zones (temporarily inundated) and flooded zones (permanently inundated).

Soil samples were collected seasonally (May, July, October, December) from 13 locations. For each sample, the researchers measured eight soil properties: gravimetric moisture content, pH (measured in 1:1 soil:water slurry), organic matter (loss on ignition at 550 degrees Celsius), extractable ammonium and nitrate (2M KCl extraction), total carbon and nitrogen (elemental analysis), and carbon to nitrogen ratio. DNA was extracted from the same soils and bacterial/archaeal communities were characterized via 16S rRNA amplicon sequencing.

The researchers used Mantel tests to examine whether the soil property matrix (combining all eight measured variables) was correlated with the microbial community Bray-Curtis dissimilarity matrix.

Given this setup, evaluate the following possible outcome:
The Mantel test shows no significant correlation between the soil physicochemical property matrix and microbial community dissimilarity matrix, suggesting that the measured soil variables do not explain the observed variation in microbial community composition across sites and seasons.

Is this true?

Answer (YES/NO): NO